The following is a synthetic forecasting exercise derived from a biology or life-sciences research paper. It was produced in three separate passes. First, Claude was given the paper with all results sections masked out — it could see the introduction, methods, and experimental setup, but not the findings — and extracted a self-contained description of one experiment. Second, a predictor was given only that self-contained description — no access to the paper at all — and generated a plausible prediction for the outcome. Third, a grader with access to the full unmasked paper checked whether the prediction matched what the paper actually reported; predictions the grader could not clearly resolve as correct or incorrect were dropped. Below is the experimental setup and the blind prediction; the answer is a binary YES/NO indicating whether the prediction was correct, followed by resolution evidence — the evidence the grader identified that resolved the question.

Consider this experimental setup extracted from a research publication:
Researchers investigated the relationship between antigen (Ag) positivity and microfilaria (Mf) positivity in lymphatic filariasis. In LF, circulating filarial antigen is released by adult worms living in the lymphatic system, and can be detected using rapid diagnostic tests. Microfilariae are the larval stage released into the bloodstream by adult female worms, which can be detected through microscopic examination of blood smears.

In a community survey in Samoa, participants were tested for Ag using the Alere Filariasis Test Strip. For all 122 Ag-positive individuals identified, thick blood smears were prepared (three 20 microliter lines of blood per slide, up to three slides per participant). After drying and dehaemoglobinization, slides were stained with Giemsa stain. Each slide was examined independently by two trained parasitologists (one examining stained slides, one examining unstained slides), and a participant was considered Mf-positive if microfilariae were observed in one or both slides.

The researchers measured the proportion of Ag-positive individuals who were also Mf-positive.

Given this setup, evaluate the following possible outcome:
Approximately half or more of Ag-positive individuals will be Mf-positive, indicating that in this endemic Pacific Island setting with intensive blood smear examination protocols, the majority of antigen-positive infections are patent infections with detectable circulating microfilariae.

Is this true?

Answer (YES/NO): NO